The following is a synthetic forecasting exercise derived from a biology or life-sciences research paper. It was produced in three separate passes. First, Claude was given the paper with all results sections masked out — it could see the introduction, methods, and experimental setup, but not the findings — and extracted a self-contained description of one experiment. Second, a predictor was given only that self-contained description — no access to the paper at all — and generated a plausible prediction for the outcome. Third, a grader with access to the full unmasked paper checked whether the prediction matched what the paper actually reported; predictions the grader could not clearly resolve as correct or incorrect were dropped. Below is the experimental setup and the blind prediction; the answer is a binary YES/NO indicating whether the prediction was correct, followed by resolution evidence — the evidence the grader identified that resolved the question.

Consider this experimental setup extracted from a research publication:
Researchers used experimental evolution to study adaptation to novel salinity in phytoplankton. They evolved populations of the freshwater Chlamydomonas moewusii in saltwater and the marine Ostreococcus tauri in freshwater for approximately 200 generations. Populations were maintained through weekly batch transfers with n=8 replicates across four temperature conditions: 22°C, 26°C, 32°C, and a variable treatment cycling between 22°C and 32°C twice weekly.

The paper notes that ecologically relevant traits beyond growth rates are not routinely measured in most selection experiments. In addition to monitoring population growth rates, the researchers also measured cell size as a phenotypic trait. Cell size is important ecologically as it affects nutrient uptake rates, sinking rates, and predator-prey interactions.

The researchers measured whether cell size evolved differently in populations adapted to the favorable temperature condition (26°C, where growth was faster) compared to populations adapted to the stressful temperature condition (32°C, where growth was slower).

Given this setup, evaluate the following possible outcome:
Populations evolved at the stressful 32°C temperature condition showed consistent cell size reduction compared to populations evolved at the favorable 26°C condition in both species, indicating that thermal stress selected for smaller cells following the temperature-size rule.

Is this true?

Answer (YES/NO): YES